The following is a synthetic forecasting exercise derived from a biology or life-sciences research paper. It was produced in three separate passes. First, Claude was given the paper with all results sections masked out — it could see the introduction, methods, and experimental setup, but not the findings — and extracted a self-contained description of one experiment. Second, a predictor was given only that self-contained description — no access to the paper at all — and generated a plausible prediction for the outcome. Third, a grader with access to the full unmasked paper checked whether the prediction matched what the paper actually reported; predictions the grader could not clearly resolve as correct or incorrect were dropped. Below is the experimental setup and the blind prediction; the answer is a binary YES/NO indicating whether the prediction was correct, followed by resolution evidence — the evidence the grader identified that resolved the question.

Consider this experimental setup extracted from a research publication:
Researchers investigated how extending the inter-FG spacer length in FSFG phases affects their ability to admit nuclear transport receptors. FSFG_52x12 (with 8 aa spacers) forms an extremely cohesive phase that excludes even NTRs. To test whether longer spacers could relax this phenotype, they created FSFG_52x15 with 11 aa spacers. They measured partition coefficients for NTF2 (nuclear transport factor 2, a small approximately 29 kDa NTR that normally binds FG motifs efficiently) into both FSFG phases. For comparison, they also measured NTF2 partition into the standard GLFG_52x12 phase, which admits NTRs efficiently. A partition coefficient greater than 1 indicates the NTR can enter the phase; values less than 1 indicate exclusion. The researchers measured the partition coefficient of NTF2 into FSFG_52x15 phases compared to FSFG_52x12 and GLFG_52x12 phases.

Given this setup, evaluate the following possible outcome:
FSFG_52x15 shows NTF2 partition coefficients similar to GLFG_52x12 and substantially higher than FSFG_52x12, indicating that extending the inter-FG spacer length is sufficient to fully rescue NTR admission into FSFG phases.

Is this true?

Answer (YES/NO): YES